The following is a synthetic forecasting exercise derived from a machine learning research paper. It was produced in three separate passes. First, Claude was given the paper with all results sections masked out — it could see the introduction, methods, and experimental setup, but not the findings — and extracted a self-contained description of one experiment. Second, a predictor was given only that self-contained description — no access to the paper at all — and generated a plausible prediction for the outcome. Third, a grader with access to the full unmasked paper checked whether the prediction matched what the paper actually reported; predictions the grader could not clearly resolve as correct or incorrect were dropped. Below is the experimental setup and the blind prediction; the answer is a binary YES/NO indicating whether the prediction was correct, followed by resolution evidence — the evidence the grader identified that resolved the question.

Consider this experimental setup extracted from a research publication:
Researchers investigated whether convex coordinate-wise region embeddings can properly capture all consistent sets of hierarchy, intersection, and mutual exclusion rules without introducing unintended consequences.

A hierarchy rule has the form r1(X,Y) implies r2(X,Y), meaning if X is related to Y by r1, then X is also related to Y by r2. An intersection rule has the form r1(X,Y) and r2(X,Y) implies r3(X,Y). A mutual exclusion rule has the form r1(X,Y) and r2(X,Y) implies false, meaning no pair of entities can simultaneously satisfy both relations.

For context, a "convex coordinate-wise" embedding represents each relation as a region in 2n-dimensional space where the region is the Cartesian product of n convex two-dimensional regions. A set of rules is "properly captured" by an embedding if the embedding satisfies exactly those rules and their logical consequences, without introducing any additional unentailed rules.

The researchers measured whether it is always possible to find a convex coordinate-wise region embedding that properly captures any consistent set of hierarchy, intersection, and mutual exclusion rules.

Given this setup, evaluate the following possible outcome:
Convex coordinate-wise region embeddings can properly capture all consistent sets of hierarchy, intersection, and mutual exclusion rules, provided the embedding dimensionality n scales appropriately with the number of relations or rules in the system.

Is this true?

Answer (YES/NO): NO